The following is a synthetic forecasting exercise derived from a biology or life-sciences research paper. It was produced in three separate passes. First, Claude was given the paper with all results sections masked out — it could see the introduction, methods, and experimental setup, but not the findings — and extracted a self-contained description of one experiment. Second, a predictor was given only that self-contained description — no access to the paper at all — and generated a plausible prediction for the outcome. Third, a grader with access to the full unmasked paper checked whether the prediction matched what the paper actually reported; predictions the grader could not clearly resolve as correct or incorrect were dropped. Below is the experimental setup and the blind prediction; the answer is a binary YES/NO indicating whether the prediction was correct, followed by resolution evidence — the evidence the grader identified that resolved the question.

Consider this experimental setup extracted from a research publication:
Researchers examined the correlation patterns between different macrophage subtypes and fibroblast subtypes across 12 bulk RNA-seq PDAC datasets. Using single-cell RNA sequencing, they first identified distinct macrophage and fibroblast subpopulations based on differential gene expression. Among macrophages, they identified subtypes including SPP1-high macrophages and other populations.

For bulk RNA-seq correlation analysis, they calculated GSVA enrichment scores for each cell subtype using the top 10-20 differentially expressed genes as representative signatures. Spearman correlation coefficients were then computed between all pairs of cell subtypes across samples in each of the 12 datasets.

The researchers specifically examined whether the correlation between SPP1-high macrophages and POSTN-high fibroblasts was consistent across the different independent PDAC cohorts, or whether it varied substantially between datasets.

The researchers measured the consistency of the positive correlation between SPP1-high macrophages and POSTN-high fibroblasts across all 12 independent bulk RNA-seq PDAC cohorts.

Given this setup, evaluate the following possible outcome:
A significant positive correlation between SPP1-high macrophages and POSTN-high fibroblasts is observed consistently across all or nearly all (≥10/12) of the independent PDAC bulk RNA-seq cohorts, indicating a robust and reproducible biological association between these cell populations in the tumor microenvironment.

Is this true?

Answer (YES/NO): YES